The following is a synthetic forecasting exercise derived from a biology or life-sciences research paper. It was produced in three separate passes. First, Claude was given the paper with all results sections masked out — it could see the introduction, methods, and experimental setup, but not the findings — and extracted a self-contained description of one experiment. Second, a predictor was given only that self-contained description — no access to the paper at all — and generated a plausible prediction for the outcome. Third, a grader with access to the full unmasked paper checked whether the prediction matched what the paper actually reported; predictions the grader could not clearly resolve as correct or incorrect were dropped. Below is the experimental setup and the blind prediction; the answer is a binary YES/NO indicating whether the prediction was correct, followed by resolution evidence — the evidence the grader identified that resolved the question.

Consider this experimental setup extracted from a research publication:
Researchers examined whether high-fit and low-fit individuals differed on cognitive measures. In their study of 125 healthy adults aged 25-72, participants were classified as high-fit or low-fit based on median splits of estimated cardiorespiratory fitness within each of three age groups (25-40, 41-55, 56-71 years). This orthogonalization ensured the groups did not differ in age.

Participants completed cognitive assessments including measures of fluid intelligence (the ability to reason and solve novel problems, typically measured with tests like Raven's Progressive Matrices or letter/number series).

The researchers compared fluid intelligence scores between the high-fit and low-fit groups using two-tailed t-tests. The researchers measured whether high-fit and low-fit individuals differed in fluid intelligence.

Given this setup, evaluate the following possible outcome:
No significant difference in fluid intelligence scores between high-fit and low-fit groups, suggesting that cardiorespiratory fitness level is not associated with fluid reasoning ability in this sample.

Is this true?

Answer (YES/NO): NO